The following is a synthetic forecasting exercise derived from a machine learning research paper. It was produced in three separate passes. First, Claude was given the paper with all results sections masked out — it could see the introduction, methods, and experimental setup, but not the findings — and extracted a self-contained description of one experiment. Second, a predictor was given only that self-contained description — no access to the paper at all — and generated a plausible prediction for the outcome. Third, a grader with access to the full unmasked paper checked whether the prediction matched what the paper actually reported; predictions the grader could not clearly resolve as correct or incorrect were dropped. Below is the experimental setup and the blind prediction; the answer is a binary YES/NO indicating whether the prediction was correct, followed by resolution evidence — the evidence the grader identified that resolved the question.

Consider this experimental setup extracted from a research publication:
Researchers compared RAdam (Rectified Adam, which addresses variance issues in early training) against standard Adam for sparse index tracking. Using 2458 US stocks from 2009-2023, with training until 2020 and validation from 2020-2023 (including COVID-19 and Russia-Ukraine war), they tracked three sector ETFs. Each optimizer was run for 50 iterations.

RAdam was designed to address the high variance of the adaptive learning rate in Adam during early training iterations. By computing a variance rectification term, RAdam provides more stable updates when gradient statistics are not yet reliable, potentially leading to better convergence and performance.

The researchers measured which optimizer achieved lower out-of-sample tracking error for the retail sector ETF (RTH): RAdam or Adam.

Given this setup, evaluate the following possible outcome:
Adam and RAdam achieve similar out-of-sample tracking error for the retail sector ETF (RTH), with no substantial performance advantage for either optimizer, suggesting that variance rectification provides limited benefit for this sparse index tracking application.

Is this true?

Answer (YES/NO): NO